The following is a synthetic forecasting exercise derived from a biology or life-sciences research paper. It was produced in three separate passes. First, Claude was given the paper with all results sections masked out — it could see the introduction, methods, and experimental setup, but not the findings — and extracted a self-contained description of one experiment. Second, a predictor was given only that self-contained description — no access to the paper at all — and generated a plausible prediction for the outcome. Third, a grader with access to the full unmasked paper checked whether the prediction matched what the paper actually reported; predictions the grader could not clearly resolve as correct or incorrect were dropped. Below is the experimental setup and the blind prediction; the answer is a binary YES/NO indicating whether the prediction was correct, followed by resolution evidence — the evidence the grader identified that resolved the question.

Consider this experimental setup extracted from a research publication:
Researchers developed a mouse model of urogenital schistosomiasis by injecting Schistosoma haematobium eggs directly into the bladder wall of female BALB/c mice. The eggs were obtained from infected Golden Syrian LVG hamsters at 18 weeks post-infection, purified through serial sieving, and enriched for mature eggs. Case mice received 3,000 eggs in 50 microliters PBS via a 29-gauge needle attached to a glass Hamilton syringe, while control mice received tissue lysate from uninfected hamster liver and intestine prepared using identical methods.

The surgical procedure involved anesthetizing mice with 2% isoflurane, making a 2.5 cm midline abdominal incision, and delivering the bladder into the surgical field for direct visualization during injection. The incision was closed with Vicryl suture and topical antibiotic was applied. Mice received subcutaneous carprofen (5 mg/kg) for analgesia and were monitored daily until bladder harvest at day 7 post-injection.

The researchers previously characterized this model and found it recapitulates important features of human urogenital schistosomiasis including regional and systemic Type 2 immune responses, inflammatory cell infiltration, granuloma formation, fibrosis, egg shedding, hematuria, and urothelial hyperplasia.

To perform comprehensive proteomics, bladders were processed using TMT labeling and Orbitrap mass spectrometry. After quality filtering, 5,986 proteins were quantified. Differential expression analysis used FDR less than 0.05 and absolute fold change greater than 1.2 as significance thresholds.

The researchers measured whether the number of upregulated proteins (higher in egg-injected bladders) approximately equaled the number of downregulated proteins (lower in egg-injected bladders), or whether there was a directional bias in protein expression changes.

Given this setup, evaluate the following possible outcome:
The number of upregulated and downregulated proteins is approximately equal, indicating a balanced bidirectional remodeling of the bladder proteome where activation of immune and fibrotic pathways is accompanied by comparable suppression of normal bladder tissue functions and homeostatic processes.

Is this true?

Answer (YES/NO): NO